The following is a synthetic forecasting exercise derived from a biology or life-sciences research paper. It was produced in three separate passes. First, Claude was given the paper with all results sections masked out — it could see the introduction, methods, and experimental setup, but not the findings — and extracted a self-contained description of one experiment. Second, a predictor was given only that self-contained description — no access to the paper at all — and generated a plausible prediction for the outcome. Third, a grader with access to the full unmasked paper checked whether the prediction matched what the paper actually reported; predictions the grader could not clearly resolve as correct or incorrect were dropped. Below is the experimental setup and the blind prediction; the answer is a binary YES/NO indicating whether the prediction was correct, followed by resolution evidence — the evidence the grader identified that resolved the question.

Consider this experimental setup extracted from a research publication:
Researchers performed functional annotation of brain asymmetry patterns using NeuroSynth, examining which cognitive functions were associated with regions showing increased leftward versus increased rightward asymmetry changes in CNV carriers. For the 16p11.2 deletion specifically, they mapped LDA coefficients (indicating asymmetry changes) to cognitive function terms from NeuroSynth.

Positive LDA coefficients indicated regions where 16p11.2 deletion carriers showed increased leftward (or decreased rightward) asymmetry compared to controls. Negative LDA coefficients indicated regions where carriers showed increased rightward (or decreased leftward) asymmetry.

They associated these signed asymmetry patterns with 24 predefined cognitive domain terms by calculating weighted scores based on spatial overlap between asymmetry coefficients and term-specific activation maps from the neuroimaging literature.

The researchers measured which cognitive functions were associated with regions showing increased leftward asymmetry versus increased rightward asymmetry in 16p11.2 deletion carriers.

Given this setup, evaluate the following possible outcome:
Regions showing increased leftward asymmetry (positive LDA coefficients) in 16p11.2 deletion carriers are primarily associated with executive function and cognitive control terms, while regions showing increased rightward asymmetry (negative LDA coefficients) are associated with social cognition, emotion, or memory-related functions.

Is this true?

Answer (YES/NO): NO